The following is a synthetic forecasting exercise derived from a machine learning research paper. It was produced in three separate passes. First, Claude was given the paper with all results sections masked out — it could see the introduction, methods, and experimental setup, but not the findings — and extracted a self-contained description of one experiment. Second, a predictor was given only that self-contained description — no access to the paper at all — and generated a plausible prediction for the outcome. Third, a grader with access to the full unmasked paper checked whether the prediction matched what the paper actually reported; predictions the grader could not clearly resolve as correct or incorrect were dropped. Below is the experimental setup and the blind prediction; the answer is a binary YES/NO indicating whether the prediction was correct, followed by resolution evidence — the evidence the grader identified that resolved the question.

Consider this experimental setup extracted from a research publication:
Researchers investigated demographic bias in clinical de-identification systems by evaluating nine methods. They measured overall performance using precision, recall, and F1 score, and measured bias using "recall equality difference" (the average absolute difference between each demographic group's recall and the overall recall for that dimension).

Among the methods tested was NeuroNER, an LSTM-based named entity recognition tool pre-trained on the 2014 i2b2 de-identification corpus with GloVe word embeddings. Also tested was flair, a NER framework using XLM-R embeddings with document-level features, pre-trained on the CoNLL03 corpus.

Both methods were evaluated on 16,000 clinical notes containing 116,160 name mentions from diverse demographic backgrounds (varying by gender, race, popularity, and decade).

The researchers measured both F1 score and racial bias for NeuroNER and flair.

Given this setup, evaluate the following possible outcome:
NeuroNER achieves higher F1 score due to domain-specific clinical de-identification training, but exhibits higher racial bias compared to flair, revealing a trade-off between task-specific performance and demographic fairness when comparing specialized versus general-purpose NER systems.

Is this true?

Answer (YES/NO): NO